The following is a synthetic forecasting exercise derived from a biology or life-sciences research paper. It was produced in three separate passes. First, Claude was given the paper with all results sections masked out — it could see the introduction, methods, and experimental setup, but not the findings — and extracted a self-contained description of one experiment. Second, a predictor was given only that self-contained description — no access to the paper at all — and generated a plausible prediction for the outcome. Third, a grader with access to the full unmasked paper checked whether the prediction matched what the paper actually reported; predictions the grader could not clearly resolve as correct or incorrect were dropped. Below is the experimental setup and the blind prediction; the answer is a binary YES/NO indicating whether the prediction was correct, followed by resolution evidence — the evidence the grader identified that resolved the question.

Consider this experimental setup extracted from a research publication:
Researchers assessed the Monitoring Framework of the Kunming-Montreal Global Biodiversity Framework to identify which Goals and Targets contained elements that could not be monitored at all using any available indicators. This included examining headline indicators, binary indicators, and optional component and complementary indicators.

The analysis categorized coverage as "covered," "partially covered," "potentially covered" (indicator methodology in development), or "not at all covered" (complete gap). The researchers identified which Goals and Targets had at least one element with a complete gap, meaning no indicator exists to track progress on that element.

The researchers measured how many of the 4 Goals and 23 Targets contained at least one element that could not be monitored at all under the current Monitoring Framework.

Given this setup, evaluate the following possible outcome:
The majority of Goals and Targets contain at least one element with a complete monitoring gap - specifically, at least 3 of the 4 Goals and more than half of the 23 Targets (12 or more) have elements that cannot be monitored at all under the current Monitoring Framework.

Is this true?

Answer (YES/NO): NO